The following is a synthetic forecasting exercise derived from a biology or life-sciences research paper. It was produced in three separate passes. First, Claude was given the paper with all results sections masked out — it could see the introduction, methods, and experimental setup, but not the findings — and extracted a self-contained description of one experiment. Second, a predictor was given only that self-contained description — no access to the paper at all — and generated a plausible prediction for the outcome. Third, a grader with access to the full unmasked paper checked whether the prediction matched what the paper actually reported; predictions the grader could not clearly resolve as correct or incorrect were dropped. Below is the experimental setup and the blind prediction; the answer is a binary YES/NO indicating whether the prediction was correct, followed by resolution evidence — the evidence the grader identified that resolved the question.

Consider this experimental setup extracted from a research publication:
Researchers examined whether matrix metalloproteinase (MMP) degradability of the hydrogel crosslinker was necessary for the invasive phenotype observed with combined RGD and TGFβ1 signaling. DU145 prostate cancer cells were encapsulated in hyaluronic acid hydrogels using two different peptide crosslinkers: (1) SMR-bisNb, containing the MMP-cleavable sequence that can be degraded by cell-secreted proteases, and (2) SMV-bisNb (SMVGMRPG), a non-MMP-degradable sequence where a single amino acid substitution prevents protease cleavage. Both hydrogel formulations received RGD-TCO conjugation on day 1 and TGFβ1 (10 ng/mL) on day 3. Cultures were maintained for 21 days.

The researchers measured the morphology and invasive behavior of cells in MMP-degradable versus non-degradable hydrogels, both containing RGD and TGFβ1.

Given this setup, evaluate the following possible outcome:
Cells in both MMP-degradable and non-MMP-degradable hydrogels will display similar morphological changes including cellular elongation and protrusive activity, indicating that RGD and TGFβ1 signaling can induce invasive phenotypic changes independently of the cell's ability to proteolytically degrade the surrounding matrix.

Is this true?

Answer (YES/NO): NO